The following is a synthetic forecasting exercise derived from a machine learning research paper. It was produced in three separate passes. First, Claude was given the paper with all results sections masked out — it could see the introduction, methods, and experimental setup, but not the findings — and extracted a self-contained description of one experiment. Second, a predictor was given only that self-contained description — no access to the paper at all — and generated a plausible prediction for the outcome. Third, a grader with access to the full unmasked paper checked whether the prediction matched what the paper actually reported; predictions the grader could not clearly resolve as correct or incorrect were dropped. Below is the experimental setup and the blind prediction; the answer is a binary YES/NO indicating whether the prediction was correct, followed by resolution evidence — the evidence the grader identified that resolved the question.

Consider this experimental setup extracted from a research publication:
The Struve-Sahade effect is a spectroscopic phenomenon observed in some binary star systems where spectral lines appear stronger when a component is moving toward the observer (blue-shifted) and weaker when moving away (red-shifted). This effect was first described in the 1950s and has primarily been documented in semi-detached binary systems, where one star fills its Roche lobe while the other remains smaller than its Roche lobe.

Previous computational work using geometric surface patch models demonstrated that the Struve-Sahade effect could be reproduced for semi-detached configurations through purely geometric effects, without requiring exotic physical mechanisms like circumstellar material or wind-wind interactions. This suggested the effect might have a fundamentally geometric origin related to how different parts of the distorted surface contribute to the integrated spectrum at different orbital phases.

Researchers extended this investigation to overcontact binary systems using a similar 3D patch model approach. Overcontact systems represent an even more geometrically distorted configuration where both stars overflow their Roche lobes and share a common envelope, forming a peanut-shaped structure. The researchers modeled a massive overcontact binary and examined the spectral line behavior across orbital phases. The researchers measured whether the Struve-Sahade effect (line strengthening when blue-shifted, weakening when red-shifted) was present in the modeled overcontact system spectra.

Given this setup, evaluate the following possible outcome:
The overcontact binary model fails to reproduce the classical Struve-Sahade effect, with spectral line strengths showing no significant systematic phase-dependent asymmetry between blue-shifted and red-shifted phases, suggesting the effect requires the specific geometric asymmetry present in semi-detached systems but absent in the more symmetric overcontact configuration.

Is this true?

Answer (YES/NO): NO